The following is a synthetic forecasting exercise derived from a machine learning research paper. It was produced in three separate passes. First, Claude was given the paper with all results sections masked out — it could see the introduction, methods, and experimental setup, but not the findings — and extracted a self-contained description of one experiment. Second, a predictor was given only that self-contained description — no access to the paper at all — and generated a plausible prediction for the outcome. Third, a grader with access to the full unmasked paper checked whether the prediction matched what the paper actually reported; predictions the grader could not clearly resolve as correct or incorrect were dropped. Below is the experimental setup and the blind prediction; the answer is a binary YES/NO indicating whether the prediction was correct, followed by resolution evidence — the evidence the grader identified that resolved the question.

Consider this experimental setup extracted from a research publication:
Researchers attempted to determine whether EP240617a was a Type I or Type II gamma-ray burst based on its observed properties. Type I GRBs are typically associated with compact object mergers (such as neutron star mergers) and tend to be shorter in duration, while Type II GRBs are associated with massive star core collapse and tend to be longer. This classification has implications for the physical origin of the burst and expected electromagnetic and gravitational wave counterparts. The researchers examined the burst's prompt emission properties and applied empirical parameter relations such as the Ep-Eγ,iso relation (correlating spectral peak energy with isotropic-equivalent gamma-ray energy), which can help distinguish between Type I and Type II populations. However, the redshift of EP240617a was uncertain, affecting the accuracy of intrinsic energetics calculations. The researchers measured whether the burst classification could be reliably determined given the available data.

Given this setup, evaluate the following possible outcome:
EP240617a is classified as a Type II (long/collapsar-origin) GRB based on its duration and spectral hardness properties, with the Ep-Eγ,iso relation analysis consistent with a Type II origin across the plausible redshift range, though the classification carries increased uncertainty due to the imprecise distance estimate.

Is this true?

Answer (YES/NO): NO